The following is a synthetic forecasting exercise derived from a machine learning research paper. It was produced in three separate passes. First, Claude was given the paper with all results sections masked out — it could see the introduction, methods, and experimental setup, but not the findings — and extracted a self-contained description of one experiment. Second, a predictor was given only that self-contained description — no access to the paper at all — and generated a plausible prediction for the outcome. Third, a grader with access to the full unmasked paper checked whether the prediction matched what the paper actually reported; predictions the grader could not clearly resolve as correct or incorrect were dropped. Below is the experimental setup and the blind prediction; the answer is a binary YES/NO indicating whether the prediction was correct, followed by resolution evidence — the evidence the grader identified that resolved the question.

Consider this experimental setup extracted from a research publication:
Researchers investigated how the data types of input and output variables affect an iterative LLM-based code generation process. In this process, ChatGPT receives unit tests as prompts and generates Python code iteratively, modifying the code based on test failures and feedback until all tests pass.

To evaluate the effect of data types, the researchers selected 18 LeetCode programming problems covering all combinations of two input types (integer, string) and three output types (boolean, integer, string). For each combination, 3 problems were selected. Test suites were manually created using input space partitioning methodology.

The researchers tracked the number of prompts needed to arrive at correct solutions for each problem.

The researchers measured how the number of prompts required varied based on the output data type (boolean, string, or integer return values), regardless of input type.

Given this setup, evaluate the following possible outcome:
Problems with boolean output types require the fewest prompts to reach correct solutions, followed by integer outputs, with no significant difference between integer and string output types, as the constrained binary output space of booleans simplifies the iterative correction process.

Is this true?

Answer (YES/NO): NO